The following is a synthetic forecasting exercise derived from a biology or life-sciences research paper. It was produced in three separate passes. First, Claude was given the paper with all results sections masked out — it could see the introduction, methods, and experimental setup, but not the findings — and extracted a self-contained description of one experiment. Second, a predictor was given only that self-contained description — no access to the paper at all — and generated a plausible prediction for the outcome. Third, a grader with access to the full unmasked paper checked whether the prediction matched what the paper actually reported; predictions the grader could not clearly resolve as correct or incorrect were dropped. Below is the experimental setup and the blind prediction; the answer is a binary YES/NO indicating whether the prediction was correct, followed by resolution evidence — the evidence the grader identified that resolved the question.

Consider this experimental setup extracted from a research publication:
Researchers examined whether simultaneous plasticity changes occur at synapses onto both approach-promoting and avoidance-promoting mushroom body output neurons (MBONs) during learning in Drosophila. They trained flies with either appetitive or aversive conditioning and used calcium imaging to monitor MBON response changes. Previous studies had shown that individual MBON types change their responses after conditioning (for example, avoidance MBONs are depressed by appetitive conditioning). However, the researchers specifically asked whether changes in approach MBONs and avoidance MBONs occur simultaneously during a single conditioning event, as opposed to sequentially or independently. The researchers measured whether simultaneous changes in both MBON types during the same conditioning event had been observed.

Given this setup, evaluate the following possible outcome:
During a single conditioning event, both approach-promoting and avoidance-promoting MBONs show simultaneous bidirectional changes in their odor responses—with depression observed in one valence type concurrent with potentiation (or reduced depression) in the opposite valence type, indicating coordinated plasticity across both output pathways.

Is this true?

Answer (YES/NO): NO